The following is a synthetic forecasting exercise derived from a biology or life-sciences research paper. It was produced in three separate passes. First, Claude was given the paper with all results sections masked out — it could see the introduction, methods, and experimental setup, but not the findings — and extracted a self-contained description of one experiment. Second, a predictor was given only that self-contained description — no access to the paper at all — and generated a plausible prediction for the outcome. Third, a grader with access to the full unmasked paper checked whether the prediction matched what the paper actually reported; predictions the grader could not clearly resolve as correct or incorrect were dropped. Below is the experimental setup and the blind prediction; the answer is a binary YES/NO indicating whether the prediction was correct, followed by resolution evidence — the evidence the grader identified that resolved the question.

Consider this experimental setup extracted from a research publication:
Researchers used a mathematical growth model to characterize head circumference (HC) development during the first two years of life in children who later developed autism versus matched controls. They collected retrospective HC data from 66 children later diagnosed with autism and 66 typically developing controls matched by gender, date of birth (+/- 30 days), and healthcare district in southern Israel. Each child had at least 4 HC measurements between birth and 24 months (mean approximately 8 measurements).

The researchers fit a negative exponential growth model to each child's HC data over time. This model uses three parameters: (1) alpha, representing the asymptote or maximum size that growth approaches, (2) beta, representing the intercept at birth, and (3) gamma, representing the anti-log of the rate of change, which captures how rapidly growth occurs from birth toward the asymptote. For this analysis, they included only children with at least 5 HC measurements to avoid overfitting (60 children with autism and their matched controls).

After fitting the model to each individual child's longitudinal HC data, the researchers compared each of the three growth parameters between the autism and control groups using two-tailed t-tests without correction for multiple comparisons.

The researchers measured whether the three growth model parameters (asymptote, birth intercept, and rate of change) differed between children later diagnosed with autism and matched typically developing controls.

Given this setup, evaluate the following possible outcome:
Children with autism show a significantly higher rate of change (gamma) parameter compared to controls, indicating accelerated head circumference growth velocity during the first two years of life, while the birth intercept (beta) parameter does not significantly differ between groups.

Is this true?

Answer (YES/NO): NO